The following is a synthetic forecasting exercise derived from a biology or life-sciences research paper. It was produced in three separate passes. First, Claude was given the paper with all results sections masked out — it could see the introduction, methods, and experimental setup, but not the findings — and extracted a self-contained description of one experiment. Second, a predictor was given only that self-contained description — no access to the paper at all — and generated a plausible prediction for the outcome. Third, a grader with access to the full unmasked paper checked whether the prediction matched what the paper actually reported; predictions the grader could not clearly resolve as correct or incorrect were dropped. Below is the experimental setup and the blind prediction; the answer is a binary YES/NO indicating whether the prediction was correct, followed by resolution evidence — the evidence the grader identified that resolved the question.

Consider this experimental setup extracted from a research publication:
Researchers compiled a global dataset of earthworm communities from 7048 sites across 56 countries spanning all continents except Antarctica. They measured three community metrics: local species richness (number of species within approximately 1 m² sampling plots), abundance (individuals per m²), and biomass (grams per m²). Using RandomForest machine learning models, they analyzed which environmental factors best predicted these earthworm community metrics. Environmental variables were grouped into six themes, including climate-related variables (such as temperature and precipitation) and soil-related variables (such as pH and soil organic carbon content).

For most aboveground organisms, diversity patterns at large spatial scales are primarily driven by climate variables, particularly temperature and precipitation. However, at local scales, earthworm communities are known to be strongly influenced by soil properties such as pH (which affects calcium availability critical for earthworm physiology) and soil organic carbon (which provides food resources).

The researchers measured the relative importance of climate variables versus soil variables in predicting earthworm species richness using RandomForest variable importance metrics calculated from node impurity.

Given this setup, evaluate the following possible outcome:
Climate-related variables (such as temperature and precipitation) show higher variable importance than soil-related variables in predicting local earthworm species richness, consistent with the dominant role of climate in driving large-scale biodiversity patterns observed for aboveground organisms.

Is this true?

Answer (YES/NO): YES